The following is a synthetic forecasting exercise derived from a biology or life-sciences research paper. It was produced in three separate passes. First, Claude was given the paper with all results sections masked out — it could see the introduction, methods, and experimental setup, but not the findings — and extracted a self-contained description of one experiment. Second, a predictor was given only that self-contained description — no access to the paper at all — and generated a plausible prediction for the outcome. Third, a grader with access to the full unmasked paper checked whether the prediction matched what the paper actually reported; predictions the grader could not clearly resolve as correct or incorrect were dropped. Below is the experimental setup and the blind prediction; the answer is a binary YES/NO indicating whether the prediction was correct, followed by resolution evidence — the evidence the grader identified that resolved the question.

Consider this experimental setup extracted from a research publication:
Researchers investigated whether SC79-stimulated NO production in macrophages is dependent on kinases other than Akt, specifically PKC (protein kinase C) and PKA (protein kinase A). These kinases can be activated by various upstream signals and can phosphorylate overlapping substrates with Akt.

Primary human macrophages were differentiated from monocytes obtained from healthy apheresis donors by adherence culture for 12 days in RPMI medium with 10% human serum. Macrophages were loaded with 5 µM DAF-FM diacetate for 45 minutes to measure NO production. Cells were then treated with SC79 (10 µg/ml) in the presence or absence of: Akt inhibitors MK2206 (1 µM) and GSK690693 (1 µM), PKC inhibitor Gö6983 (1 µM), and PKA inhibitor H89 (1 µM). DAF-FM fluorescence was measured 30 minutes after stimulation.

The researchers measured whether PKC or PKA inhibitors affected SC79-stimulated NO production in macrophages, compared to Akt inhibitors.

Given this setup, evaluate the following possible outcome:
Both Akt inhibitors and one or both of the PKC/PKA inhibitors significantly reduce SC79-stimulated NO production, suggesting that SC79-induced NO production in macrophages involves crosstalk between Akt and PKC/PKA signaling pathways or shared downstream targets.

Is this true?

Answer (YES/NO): NO